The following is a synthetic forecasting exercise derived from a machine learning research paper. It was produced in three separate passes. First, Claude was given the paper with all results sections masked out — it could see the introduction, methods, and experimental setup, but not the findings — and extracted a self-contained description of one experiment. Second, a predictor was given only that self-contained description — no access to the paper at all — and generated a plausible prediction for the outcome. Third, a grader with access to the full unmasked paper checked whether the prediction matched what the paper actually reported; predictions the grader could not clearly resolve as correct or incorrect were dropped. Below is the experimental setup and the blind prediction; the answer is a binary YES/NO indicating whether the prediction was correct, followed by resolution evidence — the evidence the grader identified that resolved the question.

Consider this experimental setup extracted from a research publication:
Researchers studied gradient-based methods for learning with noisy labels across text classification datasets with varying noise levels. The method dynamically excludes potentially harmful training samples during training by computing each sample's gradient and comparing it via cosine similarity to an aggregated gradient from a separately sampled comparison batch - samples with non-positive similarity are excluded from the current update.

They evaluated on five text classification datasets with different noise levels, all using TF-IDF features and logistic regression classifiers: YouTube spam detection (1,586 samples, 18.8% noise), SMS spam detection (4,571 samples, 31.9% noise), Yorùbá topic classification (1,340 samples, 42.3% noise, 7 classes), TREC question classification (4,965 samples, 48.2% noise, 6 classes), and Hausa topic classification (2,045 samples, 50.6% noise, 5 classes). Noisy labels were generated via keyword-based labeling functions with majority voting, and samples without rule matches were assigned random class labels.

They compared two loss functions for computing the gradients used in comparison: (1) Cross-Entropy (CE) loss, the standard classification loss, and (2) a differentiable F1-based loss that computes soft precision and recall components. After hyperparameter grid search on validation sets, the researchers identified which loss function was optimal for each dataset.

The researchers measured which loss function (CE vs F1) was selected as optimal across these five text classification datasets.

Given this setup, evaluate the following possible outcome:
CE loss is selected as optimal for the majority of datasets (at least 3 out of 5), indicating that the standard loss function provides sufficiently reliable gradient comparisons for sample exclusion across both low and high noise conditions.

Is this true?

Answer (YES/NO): NO